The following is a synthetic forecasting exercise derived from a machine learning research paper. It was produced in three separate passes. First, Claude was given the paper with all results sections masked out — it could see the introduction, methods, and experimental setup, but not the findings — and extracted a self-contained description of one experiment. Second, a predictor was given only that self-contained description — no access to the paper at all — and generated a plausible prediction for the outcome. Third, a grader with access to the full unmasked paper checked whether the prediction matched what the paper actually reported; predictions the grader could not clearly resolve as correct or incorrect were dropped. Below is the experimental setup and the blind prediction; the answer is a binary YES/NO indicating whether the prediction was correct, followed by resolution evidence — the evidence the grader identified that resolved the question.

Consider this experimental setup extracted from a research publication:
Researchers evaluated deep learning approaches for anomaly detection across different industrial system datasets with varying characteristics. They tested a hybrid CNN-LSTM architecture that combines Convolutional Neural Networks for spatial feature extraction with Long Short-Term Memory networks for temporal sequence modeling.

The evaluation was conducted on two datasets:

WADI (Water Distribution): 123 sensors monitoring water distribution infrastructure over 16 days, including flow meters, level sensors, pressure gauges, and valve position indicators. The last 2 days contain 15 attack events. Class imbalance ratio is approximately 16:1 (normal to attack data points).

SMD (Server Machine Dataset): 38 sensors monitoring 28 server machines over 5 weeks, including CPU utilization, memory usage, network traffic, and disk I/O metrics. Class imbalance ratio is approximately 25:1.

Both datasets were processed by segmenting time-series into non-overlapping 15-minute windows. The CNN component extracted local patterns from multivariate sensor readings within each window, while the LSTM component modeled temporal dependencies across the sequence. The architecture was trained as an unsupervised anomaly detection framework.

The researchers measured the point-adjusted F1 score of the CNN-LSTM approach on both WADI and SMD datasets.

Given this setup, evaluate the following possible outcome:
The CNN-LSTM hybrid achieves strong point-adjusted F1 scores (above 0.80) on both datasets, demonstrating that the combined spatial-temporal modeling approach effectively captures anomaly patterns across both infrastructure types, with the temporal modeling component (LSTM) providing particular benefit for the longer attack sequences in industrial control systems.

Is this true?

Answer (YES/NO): NO